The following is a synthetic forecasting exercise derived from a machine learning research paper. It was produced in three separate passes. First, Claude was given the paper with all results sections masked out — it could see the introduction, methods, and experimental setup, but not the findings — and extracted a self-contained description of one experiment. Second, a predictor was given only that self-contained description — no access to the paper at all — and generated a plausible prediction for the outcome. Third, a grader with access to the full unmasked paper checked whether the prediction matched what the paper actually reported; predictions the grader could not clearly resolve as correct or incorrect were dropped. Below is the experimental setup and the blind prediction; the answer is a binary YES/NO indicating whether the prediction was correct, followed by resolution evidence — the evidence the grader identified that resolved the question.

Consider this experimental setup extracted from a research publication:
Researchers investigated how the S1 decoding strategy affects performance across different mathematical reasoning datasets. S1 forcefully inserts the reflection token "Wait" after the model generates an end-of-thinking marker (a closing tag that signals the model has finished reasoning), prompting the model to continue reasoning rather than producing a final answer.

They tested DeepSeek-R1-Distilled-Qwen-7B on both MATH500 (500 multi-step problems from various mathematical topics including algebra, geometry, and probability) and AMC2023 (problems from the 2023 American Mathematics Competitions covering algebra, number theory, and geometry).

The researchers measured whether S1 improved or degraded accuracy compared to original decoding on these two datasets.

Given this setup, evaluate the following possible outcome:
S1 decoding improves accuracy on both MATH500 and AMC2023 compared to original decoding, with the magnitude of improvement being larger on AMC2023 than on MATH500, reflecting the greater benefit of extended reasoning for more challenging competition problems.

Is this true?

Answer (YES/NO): NO